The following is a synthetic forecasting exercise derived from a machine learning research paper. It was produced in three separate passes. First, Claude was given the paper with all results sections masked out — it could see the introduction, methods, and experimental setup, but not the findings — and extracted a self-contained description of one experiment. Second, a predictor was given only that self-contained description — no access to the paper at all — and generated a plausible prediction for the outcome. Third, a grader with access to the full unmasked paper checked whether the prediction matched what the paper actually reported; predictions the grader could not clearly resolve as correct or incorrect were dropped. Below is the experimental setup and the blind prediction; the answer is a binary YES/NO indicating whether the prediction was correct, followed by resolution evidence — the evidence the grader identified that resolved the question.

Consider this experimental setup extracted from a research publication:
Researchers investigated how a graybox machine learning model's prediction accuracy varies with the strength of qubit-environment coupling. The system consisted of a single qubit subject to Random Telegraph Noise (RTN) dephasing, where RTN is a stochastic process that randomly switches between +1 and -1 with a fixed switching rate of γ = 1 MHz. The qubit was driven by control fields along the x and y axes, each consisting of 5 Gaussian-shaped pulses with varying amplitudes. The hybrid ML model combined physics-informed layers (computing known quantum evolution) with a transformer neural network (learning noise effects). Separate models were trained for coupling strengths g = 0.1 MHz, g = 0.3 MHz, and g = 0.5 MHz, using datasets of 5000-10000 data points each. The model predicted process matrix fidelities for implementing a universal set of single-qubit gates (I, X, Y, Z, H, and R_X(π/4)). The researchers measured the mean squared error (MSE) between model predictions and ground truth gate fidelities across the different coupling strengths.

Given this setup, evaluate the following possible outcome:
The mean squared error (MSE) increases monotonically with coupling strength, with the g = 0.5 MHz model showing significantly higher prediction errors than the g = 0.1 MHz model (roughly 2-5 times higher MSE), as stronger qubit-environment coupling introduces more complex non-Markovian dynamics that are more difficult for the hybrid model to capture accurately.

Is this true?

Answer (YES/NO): NO